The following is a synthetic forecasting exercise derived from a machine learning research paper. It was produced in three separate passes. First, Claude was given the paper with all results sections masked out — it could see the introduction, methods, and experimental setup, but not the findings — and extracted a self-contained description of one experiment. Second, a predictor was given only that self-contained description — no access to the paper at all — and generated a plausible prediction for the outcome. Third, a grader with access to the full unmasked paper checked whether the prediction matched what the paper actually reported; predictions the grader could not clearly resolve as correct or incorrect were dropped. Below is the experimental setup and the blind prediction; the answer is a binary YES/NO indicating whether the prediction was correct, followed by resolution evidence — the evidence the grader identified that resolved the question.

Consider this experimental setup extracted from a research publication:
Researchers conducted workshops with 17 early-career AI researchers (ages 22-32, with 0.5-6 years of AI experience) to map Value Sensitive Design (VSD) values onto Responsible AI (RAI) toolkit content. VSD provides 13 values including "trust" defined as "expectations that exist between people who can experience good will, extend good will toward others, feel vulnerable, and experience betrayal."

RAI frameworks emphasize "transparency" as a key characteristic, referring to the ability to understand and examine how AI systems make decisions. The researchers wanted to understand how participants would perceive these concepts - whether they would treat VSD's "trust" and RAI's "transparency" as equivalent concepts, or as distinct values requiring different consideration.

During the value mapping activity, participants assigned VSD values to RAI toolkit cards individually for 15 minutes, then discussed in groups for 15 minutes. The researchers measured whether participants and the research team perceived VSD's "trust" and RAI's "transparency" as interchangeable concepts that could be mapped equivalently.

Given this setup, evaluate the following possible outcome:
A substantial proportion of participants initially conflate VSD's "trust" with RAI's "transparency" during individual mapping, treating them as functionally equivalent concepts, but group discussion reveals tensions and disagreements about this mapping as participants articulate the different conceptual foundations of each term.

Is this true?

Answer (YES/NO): NO